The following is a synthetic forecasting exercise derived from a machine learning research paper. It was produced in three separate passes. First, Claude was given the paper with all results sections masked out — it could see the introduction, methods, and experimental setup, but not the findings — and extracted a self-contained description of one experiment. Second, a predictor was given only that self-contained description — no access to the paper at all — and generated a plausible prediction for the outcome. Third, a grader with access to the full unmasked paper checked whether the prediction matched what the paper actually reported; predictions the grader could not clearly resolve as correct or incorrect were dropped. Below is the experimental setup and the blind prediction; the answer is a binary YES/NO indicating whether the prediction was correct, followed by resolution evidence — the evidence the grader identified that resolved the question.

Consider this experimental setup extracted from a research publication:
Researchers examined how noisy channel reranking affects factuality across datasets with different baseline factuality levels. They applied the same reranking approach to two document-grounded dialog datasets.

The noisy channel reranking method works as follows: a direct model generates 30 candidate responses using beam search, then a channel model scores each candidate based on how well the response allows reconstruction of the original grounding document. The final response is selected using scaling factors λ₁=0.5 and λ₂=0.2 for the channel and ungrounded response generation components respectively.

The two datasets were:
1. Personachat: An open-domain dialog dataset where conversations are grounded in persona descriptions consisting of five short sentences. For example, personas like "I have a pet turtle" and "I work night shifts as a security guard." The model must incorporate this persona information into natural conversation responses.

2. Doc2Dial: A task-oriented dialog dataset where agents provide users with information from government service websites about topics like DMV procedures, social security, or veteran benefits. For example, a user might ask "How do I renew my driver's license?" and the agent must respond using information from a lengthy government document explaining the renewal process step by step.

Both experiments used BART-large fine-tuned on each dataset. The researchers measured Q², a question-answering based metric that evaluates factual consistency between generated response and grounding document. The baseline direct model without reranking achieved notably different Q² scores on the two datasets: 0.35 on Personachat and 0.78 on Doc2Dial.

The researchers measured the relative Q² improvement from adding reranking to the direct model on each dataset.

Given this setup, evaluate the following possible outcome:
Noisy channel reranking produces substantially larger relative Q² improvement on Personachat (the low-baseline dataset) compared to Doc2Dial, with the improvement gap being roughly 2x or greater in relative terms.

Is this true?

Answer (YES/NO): YES